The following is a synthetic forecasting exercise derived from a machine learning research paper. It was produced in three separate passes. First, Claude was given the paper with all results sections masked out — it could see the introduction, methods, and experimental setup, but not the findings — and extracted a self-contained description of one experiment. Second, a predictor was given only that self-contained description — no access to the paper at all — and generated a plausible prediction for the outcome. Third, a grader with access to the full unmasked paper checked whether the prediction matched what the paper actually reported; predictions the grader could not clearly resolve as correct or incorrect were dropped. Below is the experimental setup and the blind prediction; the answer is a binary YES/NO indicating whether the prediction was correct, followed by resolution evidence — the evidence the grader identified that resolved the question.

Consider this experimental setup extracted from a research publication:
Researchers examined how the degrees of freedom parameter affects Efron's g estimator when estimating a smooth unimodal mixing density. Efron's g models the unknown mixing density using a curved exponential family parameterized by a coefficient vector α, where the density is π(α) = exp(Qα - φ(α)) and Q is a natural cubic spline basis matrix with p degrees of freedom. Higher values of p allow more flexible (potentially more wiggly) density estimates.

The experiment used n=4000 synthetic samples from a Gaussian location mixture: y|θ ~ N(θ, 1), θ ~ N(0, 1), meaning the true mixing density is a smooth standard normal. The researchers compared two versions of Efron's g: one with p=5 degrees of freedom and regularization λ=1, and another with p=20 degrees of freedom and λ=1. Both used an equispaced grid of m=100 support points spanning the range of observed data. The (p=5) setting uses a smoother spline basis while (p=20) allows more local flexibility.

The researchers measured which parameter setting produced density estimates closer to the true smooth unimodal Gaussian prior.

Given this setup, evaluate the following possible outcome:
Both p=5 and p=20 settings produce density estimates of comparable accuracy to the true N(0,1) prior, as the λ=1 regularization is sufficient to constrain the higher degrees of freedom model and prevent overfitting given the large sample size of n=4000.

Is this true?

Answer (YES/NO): NO